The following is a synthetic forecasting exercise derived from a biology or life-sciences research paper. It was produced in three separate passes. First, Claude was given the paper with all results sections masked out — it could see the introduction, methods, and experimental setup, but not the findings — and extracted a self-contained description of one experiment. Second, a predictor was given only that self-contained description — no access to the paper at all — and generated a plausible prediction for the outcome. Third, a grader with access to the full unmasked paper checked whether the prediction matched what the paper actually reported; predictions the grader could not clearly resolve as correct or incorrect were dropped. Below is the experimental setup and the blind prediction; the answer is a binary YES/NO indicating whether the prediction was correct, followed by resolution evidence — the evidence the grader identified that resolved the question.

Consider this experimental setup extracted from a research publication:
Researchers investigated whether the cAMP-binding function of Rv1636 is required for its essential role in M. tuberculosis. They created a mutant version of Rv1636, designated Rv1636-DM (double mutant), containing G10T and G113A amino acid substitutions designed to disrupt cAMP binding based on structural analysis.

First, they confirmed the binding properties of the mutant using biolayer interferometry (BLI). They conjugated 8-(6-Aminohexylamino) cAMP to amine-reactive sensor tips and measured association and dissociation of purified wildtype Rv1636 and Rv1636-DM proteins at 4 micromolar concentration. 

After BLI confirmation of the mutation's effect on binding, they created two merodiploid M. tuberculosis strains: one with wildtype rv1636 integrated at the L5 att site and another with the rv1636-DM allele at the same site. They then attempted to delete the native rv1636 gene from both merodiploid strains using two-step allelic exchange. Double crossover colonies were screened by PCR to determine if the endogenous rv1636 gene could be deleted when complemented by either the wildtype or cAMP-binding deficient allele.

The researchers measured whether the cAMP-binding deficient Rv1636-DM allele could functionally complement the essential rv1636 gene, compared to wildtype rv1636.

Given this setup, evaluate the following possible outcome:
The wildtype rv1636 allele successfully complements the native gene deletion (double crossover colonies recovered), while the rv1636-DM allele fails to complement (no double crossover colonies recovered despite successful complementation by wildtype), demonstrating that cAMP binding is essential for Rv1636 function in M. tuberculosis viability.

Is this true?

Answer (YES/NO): YES